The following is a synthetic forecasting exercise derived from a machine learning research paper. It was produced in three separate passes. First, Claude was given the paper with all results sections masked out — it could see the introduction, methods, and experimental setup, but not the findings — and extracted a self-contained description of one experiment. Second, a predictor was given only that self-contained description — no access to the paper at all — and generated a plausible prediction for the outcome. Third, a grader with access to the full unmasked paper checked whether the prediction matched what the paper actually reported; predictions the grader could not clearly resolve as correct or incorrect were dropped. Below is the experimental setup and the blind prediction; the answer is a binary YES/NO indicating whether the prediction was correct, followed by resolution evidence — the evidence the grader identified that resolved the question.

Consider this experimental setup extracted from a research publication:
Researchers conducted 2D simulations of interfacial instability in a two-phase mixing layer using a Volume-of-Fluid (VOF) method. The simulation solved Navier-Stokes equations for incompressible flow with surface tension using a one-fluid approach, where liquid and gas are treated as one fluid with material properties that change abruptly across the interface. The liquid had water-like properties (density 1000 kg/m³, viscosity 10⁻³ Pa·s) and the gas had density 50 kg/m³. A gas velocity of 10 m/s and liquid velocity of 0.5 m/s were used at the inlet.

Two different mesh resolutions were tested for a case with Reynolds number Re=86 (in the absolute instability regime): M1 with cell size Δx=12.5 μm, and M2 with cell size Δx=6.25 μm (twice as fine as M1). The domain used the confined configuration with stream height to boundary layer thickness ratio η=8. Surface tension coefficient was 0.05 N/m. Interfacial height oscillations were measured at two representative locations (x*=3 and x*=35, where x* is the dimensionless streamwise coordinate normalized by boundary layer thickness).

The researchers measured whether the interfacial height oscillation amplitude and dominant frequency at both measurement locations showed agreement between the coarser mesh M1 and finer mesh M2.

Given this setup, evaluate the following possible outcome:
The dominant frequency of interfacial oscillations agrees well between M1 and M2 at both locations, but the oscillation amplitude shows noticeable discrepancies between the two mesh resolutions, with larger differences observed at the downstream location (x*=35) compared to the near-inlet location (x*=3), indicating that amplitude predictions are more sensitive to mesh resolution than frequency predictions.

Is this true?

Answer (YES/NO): NO